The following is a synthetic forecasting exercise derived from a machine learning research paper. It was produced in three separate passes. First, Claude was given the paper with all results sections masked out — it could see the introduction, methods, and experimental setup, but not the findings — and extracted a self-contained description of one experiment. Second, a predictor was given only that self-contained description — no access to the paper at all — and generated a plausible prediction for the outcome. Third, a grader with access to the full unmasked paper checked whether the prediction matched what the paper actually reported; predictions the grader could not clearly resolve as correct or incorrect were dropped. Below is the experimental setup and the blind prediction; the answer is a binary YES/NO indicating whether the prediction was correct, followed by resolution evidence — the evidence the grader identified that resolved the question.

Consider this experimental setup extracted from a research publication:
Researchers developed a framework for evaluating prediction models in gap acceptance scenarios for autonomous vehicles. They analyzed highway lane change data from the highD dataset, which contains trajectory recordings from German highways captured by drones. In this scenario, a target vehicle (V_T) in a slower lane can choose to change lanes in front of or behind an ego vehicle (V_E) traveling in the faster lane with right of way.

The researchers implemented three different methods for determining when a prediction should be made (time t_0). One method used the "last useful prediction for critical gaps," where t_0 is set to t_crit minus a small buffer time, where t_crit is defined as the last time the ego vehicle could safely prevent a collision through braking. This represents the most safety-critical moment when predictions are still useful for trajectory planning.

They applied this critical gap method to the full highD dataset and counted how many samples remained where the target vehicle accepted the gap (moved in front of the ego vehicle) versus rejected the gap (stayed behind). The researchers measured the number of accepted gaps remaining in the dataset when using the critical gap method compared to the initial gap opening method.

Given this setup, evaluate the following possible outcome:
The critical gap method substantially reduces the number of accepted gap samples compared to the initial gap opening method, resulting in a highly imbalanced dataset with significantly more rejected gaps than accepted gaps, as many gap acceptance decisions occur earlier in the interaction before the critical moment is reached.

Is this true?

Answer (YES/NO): YES